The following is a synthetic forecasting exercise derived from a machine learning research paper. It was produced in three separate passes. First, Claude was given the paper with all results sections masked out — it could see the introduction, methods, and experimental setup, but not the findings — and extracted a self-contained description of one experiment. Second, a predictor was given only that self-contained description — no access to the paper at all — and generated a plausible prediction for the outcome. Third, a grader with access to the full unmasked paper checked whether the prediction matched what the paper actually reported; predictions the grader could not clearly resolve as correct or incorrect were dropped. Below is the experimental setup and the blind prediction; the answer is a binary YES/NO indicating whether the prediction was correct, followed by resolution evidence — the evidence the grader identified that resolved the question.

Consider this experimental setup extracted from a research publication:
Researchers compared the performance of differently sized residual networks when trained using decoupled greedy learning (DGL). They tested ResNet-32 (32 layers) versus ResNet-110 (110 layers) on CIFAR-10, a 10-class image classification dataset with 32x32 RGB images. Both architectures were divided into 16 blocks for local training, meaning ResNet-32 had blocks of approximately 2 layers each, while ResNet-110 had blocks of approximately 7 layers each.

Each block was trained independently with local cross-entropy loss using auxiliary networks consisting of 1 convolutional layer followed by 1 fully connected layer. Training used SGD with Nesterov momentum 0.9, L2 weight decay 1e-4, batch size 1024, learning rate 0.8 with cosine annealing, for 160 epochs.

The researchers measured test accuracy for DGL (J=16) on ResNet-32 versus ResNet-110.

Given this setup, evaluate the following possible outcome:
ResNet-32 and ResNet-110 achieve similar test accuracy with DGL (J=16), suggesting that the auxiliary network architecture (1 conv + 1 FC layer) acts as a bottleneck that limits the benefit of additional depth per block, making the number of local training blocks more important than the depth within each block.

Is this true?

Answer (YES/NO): NO